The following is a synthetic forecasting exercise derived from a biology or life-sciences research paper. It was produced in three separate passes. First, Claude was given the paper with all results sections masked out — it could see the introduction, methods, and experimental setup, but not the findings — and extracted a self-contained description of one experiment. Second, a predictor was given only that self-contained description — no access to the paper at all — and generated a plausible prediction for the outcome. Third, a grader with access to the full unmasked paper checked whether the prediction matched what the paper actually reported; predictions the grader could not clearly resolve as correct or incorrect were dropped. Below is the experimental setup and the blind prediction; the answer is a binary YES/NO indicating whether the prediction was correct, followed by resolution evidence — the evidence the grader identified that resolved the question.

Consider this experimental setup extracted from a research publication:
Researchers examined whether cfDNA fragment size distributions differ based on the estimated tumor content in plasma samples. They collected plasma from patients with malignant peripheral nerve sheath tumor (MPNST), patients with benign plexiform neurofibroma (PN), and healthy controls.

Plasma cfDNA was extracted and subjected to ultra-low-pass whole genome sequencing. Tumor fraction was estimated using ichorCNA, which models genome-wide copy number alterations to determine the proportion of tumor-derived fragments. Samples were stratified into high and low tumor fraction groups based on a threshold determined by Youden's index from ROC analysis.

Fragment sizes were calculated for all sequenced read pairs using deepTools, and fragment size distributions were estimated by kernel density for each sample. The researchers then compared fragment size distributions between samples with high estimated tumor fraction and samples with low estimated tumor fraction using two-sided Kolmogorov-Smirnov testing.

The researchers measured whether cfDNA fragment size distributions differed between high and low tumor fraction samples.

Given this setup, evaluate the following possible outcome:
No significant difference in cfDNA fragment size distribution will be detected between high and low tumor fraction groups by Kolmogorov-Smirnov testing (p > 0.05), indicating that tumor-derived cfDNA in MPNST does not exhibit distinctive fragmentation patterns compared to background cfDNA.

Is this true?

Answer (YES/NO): NO